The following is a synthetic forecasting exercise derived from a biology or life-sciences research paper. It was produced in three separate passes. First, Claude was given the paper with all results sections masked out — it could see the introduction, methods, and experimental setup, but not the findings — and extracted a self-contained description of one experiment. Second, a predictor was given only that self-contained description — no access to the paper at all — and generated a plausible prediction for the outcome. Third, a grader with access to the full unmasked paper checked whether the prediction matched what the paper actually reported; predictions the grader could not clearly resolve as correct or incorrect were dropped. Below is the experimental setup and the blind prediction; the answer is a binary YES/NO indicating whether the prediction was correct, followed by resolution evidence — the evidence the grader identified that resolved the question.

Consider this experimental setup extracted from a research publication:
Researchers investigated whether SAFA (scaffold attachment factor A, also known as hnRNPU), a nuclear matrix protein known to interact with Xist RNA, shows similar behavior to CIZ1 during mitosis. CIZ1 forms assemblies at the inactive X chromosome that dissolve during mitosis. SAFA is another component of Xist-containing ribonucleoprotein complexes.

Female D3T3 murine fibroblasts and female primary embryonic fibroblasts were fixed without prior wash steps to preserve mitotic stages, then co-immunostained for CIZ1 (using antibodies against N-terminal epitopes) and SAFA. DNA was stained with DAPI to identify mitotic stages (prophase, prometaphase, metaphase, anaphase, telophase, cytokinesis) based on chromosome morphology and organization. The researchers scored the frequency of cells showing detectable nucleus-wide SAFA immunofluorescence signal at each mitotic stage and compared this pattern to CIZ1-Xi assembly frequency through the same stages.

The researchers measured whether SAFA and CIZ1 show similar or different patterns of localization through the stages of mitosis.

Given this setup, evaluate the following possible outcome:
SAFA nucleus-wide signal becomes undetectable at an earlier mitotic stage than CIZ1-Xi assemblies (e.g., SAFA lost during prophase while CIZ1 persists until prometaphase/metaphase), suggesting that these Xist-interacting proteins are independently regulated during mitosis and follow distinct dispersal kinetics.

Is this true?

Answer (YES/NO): YES